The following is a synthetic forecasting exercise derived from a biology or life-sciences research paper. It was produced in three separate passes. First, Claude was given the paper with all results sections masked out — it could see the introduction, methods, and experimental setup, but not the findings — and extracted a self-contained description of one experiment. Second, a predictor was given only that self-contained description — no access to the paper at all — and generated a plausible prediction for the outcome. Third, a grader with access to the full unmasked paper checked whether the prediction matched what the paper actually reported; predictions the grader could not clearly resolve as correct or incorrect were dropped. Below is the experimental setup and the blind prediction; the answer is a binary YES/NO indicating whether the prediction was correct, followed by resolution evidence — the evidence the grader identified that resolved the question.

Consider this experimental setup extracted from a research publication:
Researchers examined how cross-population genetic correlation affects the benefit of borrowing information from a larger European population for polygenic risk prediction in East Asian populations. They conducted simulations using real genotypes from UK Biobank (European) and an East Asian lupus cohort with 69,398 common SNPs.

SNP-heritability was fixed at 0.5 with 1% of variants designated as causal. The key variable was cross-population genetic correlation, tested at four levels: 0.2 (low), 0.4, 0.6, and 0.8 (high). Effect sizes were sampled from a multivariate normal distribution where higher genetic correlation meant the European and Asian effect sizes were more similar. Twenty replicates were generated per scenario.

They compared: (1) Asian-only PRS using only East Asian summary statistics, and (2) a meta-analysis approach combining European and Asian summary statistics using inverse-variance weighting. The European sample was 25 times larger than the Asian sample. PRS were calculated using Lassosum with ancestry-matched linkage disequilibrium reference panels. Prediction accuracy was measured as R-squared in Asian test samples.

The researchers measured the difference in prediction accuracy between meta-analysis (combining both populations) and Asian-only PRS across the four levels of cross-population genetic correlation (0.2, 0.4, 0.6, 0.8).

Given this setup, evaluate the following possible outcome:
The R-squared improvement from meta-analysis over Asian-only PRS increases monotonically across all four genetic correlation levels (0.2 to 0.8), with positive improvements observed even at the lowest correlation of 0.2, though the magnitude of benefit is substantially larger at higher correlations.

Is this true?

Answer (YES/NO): NO